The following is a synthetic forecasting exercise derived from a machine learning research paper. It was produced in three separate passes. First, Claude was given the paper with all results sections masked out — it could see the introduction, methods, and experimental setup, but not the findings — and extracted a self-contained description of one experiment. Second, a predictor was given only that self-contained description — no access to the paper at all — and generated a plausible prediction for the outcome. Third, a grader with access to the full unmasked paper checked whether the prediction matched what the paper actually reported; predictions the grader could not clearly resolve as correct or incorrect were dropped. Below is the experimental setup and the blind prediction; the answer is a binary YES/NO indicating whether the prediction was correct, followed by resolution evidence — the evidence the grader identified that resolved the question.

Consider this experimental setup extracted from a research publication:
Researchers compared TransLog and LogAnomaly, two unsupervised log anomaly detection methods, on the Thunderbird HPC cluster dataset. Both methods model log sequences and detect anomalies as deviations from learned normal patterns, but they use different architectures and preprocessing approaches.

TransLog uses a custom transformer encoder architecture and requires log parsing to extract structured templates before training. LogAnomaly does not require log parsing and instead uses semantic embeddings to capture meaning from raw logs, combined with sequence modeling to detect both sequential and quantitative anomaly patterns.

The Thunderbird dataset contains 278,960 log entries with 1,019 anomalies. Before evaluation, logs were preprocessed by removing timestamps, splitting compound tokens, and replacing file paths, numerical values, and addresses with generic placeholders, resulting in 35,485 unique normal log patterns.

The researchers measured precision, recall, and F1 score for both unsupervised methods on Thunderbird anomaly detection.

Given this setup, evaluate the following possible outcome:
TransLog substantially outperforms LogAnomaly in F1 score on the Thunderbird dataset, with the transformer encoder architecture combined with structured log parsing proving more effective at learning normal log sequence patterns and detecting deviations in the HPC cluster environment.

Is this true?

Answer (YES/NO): YES